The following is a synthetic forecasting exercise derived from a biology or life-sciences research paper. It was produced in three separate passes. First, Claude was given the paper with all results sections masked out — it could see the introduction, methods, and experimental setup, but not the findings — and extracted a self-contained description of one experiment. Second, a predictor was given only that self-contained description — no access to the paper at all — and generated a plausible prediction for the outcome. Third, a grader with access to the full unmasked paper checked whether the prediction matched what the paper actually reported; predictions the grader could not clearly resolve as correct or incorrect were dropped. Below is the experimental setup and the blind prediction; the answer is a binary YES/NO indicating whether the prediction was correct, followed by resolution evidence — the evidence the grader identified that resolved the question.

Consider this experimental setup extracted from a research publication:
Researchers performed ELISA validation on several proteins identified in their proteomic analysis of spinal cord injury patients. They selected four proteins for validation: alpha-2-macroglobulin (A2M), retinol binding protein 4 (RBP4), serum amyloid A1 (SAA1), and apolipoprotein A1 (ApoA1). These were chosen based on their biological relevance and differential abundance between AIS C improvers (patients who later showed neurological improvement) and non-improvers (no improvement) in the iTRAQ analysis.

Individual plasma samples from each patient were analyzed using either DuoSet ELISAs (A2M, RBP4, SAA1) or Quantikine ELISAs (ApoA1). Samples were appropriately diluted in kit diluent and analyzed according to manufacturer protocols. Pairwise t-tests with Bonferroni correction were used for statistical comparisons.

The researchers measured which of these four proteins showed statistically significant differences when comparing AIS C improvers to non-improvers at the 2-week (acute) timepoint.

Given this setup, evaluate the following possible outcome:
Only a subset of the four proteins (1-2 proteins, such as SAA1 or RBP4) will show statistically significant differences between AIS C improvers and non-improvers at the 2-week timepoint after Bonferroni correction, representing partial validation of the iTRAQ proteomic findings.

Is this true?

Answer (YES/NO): YES